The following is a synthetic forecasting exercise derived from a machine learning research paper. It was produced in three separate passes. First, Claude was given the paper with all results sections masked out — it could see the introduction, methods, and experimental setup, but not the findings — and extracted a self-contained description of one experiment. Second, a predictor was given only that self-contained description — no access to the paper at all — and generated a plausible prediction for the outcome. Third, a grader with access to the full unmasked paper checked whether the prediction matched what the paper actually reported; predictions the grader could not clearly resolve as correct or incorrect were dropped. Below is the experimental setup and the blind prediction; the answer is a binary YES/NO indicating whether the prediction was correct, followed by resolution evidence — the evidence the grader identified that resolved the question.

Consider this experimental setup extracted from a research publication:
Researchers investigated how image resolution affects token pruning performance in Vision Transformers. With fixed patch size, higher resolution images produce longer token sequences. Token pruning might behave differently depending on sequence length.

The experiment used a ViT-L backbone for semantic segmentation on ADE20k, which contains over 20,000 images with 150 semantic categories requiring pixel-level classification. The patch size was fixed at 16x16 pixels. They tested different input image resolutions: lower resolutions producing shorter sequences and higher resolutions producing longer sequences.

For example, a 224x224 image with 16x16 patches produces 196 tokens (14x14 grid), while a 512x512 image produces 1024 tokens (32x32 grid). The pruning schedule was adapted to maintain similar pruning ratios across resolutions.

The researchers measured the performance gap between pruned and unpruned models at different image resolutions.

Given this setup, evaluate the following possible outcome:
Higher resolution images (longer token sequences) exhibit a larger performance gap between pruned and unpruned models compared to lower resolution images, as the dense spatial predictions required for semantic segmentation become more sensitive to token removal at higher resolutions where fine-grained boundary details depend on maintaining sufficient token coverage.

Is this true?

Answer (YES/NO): NO